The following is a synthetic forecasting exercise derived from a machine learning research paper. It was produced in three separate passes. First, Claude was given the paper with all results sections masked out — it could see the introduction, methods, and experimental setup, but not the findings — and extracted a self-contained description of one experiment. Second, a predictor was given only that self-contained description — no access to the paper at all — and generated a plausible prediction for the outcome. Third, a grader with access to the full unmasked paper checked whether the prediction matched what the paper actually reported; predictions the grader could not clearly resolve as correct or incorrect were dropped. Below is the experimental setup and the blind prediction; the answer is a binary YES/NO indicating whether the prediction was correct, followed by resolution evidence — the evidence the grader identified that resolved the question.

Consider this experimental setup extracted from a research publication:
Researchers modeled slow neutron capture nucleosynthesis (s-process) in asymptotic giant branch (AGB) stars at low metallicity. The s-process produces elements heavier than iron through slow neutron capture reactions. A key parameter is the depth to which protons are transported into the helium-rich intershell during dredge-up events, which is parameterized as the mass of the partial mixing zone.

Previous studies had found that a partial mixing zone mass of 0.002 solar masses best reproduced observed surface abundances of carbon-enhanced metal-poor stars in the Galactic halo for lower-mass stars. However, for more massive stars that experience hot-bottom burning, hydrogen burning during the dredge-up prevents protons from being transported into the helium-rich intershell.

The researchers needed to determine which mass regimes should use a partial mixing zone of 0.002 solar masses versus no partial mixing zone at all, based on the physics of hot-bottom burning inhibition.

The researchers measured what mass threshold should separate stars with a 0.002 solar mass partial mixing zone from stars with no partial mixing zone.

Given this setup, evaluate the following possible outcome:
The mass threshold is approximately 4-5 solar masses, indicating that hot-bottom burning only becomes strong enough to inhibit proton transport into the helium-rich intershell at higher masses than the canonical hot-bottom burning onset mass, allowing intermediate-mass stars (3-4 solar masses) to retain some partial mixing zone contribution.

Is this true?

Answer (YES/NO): NO